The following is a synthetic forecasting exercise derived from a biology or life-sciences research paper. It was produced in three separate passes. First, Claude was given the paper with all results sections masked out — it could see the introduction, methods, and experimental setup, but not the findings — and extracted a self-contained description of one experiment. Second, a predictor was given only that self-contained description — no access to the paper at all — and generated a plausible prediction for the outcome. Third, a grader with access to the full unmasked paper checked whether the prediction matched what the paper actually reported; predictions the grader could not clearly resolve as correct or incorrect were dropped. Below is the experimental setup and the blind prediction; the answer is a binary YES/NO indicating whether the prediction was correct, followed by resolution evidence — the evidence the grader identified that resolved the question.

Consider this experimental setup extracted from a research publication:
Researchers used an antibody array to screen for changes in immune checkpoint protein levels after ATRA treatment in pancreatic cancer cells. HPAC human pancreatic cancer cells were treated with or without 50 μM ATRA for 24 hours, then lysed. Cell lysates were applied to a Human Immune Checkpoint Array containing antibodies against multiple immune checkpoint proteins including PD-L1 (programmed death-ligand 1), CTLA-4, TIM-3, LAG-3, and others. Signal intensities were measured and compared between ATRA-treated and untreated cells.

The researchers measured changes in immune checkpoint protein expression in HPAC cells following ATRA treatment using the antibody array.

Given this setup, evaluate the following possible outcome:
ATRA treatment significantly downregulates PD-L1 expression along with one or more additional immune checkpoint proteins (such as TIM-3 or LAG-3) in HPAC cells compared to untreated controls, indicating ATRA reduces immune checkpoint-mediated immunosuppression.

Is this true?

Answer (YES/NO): NO